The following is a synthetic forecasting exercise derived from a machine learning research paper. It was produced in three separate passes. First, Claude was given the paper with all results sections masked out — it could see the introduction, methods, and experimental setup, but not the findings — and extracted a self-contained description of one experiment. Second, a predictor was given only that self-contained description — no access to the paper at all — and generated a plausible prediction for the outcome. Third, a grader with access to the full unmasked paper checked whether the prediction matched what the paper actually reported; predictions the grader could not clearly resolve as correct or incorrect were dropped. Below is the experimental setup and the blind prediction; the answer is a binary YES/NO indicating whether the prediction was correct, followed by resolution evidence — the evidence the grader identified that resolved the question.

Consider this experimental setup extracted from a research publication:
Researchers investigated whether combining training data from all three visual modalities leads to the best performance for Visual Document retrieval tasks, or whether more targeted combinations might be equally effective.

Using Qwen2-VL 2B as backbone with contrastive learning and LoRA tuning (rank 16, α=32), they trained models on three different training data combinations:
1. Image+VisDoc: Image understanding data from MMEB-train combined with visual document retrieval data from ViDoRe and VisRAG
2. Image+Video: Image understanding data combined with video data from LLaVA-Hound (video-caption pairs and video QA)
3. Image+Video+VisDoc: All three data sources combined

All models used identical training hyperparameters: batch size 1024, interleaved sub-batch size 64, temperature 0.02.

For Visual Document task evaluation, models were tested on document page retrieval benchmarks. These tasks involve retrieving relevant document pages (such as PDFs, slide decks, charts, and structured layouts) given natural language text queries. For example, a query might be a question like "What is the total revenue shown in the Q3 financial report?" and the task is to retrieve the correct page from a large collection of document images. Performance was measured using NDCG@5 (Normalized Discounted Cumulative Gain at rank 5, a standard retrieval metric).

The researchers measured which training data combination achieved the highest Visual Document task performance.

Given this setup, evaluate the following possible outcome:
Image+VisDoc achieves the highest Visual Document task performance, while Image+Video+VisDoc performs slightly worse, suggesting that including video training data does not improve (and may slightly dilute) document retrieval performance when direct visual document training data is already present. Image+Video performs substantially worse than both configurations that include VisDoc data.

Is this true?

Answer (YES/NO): NO